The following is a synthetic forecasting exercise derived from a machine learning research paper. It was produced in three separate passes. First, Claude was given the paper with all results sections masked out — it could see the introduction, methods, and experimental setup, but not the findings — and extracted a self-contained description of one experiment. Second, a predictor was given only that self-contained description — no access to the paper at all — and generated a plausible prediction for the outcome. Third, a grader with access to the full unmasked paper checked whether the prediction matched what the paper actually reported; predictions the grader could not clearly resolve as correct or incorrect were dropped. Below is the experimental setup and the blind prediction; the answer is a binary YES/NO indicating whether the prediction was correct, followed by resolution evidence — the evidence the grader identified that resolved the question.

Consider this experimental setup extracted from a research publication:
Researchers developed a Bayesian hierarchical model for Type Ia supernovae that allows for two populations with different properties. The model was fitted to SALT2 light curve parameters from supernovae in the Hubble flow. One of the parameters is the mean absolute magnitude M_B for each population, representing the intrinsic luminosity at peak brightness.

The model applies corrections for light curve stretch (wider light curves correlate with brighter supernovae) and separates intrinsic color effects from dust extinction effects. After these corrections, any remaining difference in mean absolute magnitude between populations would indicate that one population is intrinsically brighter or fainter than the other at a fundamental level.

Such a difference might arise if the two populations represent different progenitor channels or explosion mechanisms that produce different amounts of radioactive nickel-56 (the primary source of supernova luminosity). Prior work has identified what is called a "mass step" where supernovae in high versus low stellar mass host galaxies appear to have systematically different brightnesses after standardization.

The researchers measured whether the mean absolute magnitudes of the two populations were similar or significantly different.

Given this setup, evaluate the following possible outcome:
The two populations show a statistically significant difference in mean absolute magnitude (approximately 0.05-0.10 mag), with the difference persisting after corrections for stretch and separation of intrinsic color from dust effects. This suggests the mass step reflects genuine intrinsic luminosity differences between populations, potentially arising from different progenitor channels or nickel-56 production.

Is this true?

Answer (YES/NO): NO